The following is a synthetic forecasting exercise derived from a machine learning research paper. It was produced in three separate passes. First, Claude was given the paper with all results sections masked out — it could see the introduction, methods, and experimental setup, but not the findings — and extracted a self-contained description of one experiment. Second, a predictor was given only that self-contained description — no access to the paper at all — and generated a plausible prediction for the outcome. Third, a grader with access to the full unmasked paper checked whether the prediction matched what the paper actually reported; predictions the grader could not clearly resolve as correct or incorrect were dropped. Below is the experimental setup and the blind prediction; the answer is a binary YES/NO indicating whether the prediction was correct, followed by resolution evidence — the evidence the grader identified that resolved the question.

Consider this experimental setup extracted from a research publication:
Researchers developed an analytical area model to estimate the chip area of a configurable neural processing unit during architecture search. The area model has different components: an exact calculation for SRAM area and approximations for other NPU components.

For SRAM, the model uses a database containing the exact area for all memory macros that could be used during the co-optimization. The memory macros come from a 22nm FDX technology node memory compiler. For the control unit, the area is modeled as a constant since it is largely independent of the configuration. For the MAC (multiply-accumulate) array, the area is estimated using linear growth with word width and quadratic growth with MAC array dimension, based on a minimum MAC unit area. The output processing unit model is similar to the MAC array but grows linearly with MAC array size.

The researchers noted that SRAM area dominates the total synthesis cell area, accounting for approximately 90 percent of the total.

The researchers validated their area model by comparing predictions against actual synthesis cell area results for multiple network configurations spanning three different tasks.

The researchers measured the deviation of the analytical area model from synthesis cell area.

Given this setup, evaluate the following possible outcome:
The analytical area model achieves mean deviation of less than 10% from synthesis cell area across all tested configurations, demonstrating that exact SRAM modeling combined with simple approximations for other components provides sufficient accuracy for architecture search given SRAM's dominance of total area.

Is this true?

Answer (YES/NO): YES